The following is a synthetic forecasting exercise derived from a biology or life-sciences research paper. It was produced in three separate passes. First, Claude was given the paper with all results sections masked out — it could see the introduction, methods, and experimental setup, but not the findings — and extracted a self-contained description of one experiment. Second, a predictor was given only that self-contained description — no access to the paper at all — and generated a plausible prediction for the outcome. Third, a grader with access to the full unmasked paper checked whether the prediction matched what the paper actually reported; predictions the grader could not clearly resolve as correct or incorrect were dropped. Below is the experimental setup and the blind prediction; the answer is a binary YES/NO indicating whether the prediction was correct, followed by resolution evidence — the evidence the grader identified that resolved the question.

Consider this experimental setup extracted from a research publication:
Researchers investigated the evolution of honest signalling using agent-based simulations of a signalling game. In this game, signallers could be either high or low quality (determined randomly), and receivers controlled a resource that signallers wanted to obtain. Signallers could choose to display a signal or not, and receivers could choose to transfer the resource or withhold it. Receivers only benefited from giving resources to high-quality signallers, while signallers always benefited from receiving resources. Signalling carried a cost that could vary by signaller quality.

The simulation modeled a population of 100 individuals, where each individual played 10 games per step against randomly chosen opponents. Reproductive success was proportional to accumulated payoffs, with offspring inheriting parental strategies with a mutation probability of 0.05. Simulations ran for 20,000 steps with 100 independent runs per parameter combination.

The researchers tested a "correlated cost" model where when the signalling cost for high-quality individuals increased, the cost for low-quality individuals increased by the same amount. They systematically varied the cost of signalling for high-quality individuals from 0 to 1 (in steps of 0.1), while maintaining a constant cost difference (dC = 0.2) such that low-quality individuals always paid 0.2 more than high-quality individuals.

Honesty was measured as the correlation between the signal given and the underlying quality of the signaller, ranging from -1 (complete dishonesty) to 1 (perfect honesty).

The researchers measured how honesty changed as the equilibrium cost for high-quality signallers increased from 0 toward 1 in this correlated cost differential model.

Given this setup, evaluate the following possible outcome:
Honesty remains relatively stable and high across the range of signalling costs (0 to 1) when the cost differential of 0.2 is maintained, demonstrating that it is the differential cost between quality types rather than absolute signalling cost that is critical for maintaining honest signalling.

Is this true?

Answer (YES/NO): NO